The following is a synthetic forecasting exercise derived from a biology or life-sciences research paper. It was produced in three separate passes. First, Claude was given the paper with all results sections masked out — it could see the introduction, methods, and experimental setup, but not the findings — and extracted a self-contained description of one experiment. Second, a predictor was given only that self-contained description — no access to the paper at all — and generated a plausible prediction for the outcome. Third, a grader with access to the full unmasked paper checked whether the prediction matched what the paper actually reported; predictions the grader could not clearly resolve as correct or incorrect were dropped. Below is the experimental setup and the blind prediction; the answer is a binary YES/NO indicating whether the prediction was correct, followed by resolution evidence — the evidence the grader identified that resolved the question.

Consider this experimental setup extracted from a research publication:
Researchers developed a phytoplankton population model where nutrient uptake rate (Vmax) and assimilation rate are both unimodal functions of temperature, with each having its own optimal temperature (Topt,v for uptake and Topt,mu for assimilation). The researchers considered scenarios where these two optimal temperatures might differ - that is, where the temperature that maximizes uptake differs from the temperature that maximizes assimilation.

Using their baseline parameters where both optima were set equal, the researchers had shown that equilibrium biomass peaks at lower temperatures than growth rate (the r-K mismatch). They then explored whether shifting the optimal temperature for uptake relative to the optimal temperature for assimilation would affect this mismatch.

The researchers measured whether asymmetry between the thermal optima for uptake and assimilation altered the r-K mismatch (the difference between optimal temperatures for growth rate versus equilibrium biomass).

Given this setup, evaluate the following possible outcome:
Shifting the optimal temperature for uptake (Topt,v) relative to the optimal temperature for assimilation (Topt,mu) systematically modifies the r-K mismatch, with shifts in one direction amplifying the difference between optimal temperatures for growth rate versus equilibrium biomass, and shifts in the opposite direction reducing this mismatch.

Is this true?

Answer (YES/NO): NO